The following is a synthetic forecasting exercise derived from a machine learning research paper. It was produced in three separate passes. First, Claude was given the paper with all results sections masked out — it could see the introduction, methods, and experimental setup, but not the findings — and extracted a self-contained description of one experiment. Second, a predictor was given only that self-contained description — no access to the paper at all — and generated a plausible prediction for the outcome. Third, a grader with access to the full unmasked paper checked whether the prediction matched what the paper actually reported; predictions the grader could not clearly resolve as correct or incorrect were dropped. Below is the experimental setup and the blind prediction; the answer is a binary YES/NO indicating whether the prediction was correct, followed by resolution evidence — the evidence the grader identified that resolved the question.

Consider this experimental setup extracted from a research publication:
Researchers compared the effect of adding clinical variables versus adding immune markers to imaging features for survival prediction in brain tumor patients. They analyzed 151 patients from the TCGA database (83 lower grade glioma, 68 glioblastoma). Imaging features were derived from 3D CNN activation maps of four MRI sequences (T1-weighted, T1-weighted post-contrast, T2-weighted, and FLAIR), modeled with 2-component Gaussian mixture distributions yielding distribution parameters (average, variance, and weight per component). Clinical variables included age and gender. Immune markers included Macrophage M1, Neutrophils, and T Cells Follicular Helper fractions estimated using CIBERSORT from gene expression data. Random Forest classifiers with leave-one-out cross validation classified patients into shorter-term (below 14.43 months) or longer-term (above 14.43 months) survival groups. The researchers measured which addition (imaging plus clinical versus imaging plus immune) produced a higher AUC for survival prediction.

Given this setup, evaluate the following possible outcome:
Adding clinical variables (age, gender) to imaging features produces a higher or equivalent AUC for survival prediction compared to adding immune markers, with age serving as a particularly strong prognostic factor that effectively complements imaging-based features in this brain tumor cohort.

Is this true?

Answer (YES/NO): NO